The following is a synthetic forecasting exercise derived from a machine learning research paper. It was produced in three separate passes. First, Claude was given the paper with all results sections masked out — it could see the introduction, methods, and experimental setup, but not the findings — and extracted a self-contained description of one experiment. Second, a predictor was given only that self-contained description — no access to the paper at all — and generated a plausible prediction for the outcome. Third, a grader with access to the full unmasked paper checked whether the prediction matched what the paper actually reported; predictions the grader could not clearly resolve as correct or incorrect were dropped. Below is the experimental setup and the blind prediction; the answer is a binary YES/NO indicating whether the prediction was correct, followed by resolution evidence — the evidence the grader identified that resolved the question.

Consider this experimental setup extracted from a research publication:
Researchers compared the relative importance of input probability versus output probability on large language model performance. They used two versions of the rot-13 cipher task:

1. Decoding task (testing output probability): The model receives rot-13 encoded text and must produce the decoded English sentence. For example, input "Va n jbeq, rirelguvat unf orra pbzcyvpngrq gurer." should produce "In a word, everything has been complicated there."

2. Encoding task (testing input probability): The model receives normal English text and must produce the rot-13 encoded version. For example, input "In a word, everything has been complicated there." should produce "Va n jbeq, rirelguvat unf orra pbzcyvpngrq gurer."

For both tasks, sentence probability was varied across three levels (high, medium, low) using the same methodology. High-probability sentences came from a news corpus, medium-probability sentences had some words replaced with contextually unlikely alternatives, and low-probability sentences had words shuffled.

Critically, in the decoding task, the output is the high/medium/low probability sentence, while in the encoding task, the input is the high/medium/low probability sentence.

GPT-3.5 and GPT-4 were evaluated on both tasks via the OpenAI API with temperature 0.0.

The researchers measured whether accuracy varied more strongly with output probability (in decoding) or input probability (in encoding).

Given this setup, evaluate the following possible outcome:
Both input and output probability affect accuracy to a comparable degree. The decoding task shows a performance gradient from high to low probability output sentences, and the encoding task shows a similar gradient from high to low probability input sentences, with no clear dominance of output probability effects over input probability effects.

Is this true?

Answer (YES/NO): NO